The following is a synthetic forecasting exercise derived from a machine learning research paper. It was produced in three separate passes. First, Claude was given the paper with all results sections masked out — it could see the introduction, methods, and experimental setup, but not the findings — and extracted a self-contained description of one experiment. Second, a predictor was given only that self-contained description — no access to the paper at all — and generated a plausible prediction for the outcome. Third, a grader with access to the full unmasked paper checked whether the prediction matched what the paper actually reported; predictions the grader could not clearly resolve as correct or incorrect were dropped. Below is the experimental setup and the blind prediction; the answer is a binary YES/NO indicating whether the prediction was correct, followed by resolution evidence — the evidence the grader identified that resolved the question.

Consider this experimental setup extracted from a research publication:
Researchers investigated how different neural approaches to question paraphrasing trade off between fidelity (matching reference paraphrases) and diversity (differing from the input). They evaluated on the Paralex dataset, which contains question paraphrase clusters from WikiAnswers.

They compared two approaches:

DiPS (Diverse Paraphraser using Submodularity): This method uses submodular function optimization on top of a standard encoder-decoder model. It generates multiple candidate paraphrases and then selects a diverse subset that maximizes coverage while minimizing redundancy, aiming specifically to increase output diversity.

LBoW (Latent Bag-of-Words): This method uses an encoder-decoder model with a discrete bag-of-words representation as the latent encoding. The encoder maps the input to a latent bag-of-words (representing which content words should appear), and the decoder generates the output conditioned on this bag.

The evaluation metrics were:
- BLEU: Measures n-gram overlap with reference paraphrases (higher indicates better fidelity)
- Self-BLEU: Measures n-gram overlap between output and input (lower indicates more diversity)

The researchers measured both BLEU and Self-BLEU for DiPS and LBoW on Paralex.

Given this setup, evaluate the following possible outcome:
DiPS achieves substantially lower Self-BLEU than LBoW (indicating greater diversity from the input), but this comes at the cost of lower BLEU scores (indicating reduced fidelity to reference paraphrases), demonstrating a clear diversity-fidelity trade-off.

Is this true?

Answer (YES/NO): YES